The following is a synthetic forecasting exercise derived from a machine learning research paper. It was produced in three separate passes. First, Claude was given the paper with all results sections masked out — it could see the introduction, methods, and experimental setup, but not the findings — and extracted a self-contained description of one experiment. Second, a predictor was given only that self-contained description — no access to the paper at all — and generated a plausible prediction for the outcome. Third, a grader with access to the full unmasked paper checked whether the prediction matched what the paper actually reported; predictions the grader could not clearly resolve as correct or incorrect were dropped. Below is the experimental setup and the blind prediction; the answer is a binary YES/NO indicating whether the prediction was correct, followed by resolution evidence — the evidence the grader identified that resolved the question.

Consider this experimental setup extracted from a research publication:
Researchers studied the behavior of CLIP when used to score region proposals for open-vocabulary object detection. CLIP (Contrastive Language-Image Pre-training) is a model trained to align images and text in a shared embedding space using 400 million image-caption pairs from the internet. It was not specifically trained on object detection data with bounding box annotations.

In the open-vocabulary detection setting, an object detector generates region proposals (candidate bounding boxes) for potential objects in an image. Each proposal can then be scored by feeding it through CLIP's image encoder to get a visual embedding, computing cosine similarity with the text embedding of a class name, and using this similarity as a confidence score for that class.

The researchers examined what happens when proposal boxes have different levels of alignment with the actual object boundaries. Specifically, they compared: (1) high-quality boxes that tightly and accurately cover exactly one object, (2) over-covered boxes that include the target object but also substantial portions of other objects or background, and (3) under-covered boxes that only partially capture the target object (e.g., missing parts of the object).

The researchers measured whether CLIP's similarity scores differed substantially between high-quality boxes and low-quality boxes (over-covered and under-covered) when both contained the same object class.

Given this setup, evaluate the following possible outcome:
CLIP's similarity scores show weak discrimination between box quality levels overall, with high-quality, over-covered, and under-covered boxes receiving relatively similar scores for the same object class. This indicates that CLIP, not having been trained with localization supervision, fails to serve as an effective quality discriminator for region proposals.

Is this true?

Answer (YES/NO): YES